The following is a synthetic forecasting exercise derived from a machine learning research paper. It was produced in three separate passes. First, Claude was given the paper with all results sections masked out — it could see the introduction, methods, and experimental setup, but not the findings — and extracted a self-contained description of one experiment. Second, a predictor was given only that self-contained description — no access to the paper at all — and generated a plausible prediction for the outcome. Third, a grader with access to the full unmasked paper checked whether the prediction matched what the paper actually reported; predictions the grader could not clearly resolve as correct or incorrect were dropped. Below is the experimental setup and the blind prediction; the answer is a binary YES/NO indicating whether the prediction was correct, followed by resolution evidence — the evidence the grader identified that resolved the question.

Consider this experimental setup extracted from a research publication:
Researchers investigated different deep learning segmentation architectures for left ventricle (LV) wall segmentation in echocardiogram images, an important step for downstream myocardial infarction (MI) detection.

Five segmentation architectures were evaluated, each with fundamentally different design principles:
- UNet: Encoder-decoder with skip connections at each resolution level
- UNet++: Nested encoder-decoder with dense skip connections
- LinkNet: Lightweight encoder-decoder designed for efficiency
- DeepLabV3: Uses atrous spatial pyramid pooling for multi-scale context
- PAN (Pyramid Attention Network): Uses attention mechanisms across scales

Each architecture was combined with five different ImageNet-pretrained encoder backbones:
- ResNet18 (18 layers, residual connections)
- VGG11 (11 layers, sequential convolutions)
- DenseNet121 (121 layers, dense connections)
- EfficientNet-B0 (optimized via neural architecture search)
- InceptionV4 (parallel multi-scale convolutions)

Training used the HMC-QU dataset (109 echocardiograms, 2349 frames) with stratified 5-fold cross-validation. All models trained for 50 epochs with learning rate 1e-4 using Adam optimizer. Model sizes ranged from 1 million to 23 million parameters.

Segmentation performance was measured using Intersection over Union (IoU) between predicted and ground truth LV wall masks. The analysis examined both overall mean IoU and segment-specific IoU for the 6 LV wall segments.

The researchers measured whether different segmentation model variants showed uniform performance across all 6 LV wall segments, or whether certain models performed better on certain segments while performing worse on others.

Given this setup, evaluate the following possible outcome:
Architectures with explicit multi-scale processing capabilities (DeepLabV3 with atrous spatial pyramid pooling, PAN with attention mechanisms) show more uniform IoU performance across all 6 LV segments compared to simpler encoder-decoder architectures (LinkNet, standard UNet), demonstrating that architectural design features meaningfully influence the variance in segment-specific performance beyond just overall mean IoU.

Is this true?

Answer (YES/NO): NO